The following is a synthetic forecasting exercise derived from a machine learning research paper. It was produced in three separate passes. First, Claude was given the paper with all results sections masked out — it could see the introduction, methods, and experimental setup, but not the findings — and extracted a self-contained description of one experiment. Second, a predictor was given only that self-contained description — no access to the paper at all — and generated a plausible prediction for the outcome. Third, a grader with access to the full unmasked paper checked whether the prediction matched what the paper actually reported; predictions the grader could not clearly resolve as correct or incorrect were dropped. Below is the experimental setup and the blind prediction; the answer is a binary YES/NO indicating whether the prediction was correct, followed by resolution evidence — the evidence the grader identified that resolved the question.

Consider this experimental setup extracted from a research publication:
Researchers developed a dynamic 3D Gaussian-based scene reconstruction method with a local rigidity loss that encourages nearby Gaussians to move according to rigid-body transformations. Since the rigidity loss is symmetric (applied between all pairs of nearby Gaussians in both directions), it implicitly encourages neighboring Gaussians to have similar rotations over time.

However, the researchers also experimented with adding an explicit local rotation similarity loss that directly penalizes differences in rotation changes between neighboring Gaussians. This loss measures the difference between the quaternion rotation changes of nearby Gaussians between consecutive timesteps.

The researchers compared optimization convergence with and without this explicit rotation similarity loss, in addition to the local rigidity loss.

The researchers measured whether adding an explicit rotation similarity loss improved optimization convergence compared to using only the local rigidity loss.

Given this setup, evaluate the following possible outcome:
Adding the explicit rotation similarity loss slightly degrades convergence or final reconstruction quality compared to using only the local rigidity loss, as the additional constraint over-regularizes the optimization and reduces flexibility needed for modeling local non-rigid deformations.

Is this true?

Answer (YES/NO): NO